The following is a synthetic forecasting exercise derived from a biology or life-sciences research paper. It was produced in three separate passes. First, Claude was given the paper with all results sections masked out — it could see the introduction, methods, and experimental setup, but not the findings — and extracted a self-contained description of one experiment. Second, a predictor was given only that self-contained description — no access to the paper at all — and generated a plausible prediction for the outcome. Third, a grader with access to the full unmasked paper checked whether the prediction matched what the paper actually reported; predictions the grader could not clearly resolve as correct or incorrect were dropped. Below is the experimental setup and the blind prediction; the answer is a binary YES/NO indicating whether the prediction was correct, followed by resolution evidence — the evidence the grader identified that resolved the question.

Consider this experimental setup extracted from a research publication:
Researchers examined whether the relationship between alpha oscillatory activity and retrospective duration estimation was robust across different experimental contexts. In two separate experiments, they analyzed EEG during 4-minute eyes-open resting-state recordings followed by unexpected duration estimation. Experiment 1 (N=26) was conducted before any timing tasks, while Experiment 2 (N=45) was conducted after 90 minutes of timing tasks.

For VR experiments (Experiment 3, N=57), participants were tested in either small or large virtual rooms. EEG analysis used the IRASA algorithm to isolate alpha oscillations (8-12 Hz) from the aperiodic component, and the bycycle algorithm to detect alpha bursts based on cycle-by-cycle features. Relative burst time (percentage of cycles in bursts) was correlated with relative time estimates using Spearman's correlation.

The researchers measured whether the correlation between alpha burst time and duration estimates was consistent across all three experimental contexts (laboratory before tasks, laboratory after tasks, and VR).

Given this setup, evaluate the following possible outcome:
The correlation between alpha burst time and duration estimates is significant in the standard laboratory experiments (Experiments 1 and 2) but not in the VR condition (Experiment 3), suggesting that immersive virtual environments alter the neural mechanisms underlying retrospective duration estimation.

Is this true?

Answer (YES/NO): NO